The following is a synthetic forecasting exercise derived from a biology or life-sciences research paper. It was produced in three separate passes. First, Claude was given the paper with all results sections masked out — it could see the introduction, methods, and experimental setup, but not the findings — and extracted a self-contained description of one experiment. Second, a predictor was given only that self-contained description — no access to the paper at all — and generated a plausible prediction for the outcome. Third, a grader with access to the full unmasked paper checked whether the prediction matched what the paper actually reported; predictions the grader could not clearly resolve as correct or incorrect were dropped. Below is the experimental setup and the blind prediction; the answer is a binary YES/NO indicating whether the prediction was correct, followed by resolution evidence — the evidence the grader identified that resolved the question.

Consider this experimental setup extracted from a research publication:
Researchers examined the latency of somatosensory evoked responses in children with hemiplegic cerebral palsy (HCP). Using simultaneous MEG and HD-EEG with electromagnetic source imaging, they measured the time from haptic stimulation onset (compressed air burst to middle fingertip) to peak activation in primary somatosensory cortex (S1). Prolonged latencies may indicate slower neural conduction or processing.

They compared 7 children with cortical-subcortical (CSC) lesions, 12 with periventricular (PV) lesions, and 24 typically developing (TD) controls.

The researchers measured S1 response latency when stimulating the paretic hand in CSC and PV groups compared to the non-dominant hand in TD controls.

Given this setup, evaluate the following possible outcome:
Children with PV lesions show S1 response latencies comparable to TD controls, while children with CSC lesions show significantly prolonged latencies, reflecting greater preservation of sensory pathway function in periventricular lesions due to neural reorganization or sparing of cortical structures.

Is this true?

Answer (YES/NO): NO